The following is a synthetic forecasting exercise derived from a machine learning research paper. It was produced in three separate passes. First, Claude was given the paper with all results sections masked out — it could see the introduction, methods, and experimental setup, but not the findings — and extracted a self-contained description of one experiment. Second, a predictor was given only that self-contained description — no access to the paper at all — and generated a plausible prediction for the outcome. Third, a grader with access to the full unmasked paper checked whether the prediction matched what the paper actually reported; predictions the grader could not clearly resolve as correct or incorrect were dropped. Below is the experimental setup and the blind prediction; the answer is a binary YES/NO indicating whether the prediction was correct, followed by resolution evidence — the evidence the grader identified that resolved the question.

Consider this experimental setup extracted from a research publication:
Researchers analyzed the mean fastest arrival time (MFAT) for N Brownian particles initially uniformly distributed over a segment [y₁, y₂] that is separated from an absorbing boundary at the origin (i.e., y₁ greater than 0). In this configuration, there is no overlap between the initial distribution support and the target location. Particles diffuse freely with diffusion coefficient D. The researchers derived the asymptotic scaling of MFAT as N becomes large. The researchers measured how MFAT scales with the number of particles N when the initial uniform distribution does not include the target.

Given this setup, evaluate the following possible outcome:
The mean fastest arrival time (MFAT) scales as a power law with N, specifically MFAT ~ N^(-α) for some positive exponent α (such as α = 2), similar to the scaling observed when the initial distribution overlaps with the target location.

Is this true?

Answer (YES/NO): NO